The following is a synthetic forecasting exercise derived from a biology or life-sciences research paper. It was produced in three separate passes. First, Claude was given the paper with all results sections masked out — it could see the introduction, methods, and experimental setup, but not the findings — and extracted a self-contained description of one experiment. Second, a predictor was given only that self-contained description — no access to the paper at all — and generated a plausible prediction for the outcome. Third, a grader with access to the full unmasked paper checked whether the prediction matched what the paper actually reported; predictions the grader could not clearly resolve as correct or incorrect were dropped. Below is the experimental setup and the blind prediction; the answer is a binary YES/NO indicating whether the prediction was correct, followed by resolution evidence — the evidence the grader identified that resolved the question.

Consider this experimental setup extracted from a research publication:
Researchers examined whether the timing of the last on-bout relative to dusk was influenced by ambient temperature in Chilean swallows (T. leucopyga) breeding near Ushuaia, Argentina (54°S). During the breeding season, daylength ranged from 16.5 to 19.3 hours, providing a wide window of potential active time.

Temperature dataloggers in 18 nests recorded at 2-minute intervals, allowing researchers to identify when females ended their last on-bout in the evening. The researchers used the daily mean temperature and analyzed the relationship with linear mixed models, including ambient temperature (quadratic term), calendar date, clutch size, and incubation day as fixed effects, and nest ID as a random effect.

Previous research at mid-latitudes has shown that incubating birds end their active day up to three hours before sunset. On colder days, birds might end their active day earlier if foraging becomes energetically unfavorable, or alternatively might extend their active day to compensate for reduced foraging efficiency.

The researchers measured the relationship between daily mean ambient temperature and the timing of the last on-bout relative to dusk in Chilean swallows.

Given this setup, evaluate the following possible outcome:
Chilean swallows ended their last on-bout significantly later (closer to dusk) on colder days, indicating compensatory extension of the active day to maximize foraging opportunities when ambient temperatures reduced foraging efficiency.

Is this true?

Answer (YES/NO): NO